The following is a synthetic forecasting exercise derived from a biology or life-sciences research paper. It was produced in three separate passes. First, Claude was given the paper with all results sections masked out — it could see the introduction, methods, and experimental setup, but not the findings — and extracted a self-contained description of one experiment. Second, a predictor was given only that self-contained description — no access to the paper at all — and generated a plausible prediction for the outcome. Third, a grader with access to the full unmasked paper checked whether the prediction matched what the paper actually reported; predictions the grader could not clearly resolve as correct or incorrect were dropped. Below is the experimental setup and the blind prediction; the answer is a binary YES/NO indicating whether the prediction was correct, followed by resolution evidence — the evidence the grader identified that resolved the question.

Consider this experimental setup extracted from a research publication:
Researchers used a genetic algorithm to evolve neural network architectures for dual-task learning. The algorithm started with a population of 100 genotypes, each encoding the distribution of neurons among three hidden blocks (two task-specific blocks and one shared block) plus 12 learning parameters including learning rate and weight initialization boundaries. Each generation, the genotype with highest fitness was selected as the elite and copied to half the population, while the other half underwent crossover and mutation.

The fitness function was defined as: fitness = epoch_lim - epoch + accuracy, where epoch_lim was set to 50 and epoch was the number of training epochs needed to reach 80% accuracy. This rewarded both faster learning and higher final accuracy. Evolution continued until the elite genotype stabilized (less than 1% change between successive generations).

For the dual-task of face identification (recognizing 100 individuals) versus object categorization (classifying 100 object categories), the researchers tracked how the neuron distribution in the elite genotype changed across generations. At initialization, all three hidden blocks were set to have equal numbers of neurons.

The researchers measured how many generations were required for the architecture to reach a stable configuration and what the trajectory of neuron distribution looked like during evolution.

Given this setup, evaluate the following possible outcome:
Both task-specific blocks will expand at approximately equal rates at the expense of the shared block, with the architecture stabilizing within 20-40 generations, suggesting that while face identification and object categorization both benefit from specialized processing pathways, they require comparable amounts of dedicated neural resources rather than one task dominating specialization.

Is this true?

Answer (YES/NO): NO